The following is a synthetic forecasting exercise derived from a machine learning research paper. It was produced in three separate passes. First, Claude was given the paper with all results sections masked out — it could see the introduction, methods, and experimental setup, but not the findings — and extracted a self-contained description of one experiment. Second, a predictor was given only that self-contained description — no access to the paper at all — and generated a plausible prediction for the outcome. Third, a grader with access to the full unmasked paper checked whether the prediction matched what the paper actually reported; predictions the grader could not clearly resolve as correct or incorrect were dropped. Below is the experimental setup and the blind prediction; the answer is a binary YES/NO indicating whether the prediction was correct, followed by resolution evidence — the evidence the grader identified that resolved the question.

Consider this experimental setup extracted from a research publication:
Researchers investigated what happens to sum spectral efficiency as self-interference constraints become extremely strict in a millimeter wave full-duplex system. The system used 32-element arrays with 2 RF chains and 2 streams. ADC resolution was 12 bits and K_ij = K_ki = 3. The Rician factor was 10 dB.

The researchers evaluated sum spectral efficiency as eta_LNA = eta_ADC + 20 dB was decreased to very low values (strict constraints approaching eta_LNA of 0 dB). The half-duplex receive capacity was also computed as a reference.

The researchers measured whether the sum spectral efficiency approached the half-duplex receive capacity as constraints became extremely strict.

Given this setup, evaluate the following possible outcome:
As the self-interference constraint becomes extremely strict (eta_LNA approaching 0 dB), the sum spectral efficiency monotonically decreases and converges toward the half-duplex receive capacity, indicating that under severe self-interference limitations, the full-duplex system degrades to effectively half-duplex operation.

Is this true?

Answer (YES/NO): YES